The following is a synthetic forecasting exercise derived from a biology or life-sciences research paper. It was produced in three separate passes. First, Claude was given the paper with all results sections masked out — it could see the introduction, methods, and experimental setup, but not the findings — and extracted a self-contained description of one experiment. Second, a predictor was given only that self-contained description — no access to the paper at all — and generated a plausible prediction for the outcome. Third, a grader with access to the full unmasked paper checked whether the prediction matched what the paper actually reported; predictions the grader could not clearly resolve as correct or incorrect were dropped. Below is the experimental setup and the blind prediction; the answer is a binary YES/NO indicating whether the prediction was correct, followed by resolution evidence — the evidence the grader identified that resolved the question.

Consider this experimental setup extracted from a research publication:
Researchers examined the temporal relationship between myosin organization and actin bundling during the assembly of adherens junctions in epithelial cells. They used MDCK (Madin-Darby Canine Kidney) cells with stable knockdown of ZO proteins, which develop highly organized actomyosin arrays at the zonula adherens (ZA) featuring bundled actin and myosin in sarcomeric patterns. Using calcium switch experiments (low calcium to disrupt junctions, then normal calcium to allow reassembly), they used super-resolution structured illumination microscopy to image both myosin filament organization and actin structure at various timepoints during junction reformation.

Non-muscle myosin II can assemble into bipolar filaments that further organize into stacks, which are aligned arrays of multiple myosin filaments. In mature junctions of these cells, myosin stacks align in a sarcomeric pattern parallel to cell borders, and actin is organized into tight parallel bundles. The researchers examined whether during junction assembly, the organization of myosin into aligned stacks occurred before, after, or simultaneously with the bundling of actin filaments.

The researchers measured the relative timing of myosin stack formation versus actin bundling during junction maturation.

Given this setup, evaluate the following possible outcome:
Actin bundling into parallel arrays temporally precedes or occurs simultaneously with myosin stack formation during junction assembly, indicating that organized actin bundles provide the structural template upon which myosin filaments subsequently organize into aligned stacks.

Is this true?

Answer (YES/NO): NO